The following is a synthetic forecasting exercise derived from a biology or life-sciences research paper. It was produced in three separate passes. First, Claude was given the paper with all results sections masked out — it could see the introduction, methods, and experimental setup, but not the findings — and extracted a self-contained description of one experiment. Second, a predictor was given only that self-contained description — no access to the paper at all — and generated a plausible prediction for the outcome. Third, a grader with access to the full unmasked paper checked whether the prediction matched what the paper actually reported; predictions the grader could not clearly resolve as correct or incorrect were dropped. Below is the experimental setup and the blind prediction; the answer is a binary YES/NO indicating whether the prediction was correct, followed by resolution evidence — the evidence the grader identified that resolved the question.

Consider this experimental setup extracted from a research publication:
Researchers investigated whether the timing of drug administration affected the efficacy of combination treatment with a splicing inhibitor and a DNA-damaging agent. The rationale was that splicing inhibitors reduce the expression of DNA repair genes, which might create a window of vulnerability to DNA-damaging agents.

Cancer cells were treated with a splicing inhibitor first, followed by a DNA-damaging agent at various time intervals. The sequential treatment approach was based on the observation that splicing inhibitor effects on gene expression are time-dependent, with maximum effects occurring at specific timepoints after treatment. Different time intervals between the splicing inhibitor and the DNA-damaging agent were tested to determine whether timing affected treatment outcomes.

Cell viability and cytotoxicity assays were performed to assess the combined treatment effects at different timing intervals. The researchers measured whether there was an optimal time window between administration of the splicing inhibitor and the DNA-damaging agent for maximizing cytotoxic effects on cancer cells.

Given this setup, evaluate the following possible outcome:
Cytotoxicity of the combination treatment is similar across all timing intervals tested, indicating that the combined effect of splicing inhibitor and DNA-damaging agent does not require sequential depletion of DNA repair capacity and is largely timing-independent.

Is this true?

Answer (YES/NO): NO